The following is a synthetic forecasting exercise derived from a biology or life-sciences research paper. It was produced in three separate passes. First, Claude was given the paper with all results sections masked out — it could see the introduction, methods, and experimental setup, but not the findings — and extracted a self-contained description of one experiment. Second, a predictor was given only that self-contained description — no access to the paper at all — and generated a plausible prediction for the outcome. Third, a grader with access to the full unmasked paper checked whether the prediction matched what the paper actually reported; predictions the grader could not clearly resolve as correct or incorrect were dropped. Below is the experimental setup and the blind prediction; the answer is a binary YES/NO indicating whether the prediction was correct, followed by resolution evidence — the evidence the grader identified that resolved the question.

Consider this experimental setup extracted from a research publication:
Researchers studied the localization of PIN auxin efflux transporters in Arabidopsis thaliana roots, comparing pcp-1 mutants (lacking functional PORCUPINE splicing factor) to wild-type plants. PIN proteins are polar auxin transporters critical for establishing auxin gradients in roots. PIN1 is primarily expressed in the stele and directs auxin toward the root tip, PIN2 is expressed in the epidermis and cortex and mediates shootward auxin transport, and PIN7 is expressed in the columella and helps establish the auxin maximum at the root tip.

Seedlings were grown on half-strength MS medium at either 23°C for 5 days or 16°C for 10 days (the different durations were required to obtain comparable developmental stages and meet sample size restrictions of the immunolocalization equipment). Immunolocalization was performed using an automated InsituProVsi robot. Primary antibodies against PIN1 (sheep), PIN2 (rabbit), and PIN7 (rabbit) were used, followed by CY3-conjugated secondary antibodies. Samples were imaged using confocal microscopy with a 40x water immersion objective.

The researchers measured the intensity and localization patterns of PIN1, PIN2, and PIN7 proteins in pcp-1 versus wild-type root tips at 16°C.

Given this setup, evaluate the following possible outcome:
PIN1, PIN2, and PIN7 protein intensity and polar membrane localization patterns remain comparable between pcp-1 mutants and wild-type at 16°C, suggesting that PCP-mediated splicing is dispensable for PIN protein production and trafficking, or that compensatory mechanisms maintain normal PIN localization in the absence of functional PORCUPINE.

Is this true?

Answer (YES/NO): NO